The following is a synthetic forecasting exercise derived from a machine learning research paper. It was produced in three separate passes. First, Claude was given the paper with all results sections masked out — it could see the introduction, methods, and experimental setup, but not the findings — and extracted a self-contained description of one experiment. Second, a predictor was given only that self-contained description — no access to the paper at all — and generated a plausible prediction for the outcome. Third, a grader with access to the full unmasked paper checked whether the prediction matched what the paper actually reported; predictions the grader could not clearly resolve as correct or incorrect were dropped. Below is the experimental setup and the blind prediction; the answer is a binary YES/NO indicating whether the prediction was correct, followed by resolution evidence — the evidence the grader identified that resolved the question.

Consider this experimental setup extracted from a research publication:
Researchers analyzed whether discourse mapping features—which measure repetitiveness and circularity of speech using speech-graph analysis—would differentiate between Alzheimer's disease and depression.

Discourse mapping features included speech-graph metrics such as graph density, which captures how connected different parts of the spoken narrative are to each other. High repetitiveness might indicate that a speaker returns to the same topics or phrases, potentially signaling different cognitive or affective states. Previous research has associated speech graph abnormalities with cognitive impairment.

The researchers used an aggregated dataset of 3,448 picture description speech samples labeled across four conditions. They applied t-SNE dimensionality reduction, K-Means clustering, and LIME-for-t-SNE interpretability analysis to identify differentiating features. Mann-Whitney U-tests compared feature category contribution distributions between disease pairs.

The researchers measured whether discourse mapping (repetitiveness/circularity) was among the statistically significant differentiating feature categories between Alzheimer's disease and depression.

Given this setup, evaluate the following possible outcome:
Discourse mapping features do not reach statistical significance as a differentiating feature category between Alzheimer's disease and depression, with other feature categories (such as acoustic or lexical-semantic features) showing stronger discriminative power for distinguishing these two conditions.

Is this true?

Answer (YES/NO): NO